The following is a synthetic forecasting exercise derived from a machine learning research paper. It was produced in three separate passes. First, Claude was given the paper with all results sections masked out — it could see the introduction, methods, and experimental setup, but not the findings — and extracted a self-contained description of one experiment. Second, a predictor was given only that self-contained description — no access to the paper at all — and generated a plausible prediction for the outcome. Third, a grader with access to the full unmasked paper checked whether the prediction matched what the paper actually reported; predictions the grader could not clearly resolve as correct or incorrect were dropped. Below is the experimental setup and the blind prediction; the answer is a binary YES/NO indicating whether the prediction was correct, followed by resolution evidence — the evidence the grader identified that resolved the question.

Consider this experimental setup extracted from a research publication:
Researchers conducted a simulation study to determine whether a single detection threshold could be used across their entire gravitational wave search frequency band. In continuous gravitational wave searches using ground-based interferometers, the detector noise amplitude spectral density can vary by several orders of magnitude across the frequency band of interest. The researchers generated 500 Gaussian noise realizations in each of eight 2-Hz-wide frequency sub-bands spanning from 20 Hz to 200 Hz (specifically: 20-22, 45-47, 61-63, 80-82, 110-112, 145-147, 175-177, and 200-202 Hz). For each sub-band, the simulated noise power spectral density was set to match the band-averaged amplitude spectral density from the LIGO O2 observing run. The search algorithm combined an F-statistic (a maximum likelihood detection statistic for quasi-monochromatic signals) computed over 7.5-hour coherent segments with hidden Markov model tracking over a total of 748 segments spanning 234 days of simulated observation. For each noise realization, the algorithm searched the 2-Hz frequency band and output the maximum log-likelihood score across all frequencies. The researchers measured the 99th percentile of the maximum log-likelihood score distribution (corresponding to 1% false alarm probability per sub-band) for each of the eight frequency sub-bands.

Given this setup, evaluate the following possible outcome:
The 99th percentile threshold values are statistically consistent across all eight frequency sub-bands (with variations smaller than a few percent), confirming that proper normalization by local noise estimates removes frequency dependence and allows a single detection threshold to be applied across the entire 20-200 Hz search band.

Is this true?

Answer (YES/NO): YES